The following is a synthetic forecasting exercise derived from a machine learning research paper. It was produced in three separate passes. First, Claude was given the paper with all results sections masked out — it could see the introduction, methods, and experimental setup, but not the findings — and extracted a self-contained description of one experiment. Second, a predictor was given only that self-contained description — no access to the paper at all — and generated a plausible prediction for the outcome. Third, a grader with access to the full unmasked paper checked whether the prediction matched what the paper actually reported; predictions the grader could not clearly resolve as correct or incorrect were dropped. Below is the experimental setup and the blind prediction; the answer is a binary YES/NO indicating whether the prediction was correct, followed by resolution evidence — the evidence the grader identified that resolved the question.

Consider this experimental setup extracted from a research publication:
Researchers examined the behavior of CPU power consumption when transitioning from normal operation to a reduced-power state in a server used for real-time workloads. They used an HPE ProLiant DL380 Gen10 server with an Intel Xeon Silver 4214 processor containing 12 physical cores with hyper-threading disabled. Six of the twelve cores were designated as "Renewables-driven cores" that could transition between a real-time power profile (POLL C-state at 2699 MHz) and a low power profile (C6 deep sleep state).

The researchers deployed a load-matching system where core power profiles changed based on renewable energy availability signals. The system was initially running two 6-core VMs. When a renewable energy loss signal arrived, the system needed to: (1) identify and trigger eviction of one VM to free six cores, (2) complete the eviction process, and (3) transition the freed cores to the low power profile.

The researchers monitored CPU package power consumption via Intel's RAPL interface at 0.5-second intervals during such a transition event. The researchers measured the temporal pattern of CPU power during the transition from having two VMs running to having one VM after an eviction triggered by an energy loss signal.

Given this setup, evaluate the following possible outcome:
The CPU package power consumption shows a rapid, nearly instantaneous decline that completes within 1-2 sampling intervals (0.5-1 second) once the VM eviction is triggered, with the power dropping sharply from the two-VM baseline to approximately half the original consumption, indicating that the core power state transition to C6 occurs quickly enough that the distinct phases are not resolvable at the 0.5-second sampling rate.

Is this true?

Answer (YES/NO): NO